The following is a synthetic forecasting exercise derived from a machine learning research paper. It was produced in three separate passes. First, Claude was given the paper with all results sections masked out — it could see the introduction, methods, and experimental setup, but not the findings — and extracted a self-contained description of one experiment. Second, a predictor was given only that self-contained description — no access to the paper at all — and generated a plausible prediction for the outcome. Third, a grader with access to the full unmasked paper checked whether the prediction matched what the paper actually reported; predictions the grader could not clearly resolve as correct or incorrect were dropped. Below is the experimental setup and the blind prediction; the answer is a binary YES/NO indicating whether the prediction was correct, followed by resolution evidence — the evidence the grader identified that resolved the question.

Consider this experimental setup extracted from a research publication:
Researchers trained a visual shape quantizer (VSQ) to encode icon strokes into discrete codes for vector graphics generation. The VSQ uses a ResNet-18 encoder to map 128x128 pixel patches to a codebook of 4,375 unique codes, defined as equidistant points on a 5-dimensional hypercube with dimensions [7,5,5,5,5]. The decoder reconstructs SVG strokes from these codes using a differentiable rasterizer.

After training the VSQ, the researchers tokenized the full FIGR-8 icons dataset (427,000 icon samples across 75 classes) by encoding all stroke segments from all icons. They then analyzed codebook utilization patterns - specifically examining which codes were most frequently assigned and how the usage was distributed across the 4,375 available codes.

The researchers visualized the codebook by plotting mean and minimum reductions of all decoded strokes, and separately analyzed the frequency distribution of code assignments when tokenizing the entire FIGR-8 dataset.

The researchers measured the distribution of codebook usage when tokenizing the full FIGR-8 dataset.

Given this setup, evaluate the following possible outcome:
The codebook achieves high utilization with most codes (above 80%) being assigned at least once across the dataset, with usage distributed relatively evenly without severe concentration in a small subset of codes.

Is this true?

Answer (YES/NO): NO